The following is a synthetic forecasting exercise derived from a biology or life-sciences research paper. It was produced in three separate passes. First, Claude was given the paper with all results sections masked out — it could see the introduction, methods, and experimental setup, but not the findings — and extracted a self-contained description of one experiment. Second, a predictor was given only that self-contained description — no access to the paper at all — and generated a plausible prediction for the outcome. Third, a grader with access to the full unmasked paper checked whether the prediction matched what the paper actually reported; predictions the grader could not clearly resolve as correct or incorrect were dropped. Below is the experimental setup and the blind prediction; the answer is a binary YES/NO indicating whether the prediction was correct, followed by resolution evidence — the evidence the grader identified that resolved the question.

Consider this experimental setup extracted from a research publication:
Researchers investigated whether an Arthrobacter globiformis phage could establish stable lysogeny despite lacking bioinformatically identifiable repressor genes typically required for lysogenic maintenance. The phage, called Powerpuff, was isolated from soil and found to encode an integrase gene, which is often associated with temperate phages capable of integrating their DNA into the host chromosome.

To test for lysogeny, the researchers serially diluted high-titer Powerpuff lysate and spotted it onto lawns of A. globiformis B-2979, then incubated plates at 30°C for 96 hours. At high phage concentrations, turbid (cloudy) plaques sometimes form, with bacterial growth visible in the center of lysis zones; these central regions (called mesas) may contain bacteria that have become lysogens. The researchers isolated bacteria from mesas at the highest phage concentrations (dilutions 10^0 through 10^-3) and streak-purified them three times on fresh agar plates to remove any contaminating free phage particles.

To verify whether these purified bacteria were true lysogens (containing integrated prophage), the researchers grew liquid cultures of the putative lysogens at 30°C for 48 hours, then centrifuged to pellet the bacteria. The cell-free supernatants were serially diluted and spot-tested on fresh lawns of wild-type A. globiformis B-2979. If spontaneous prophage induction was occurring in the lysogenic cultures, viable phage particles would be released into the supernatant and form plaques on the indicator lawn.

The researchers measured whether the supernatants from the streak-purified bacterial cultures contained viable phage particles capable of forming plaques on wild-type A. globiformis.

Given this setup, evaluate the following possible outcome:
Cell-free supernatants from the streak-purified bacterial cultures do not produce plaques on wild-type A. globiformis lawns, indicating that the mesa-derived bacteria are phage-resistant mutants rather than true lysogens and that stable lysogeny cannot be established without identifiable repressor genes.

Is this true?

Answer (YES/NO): NO